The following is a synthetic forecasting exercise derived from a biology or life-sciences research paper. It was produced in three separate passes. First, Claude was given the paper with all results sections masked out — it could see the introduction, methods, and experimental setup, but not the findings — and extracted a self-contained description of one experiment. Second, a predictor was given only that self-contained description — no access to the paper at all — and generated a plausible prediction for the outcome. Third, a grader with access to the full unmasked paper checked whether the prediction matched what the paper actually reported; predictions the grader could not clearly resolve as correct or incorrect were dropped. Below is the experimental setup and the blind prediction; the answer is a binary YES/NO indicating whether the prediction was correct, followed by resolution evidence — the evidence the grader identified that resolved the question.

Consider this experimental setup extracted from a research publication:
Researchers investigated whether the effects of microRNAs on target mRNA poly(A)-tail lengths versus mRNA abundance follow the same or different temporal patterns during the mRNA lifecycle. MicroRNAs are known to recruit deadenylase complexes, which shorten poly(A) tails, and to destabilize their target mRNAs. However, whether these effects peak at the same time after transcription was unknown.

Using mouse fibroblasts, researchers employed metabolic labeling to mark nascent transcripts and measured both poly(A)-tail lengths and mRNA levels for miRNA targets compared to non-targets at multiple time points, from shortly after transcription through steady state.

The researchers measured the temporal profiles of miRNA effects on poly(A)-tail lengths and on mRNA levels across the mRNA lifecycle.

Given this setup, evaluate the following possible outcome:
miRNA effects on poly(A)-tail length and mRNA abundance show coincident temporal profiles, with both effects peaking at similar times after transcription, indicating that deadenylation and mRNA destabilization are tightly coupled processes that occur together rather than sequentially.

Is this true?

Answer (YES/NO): NO